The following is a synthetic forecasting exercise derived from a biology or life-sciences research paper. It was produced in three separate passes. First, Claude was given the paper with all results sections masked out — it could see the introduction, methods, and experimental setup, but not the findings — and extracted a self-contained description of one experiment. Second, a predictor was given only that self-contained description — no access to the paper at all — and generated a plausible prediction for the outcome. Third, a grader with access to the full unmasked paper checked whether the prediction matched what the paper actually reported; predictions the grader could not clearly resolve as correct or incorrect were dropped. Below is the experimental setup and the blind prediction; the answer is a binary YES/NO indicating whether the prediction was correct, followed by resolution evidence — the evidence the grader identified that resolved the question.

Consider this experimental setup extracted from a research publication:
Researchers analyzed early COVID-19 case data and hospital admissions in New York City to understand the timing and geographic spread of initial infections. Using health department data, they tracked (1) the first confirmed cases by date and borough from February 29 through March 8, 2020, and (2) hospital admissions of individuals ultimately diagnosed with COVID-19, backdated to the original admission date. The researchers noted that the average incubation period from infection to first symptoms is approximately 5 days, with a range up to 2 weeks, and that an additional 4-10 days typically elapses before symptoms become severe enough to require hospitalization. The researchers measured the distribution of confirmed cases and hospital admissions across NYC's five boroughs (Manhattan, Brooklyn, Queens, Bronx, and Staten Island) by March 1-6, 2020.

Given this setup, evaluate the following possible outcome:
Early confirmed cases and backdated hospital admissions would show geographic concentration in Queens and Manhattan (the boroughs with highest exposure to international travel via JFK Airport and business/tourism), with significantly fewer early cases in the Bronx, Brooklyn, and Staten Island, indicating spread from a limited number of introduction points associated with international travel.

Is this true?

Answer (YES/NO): NO